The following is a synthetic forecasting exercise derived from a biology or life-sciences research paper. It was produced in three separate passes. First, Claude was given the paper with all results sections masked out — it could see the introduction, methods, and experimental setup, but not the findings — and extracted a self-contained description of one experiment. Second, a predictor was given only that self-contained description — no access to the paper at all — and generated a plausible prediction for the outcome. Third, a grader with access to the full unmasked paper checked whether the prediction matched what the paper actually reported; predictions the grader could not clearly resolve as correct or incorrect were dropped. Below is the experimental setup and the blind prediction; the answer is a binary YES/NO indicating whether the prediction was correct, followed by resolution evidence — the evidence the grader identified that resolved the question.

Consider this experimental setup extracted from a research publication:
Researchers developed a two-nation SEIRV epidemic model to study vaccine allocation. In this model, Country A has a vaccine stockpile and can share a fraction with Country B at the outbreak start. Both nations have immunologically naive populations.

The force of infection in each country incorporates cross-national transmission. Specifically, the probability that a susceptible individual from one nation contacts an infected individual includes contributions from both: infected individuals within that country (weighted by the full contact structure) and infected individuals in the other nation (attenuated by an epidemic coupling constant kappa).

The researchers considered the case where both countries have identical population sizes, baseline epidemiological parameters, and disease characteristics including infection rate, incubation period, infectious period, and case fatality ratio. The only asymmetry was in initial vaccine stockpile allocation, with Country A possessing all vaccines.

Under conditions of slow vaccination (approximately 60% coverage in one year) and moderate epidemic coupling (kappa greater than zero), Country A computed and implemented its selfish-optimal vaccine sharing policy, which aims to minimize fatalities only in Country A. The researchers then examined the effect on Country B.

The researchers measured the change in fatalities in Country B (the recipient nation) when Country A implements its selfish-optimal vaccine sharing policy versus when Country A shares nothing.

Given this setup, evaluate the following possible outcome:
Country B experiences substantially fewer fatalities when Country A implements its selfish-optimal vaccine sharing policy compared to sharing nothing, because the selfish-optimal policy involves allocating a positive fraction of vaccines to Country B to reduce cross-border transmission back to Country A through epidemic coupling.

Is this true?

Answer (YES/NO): YES